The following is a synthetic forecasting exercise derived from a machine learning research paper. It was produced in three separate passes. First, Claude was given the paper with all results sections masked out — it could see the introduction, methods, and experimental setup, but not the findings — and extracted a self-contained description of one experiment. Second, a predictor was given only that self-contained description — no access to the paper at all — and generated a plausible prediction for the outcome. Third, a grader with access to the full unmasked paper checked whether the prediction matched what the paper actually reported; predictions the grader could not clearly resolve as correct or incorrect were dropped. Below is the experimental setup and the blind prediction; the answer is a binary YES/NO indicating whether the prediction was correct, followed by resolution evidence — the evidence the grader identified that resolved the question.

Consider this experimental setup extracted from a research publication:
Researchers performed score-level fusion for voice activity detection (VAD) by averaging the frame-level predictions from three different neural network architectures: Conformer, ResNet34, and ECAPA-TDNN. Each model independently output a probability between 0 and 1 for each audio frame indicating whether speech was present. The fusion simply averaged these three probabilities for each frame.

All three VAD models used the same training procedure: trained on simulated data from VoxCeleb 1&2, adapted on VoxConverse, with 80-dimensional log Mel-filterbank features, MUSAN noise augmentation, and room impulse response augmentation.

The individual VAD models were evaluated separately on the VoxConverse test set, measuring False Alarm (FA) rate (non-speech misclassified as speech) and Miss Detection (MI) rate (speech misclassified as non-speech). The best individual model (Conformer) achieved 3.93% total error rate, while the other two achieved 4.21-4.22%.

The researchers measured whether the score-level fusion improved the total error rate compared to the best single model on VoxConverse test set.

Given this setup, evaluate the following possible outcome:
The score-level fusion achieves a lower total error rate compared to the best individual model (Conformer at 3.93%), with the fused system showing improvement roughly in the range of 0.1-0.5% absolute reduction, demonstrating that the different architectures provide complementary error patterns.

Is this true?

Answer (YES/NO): NO